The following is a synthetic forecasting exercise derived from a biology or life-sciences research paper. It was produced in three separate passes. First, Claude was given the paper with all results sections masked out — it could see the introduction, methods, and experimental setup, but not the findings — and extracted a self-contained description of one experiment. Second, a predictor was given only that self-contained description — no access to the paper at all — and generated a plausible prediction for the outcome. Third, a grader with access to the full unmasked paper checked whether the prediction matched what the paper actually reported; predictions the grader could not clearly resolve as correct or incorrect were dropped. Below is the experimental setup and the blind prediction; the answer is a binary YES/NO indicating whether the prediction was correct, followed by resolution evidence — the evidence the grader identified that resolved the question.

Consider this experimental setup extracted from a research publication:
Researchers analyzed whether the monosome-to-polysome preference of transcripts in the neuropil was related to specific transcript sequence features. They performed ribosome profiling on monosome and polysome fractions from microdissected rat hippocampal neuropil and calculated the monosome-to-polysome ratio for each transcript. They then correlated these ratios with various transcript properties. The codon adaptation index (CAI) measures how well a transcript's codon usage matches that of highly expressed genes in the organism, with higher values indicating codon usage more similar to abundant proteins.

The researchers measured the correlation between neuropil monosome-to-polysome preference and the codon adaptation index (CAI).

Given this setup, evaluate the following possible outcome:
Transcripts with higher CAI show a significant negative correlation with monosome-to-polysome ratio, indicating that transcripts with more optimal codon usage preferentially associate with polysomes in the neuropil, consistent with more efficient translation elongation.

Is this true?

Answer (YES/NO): YES